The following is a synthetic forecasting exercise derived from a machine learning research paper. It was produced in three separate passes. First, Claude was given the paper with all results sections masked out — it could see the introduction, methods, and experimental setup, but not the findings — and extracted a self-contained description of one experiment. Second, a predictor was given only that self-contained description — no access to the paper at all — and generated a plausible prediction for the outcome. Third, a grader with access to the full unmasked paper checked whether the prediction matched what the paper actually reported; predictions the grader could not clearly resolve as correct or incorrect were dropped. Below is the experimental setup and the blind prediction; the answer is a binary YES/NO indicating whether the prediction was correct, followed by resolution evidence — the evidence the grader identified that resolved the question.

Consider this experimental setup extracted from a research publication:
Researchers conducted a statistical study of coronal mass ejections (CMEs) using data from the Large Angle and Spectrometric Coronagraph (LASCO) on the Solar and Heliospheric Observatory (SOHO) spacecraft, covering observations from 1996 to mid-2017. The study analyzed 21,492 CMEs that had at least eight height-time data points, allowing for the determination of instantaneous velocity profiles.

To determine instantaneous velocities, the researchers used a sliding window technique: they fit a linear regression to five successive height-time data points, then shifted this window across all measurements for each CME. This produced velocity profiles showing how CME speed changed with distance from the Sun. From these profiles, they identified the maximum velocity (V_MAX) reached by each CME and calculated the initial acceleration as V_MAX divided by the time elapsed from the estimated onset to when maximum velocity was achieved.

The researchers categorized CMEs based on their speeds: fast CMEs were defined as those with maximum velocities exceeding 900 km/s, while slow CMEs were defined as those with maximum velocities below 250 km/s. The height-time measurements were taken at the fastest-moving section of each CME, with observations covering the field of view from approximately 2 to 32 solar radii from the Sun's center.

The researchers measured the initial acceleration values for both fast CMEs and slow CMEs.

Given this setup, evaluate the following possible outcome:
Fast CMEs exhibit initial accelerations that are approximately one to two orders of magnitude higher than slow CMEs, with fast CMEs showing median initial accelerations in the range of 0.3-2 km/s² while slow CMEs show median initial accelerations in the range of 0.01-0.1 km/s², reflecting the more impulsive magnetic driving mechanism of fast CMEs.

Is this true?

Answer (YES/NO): YES